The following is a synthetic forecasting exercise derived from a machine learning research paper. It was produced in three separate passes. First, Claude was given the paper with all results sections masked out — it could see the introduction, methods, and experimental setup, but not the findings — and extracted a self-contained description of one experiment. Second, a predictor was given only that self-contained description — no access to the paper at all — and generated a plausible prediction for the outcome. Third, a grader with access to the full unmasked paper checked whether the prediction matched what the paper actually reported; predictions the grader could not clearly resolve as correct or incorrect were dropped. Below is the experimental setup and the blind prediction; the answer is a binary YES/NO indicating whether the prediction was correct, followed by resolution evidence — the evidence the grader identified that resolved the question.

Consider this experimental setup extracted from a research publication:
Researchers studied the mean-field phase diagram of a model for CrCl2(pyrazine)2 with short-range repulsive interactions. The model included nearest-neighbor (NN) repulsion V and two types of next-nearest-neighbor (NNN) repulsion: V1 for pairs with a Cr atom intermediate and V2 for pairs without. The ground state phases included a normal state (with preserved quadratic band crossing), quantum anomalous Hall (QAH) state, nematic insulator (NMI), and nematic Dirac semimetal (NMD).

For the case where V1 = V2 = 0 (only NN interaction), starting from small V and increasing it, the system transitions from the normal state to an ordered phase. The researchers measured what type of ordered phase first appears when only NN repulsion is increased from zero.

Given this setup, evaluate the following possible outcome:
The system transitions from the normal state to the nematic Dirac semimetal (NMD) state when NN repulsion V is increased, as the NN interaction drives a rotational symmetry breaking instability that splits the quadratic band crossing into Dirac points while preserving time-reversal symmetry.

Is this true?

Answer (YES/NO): NO